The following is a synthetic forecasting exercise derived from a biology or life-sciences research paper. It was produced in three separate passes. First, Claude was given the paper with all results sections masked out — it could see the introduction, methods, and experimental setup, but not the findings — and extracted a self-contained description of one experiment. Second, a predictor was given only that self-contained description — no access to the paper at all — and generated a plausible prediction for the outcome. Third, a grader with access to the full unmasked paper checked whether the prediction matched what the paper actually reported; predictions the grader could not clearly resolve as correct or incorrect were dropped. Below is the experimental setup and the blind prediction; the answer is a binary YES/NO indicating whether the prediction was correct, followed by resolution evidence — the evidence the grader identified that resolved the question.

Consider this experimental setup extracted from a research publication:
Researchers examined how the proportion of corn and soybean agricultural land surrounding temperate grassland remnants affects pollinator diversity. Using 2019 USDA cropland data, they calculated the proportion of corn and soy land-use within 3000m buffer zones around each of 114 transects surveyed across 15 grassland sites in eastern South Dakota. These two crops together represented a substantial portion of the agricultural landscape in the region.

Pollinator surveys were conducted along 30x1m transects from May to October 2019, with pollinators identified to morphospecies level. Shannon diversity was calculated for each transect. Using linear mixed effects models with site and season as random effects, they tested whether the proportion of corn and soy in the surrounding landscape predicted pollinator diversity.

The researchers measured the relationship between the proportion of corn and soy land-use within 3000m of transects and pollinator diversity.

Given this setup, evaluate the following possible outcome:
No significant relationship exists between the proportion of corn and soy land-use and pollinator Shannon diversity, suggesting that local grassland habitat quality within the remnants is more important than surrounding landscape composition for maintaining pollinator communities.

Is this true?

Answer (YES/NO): NO